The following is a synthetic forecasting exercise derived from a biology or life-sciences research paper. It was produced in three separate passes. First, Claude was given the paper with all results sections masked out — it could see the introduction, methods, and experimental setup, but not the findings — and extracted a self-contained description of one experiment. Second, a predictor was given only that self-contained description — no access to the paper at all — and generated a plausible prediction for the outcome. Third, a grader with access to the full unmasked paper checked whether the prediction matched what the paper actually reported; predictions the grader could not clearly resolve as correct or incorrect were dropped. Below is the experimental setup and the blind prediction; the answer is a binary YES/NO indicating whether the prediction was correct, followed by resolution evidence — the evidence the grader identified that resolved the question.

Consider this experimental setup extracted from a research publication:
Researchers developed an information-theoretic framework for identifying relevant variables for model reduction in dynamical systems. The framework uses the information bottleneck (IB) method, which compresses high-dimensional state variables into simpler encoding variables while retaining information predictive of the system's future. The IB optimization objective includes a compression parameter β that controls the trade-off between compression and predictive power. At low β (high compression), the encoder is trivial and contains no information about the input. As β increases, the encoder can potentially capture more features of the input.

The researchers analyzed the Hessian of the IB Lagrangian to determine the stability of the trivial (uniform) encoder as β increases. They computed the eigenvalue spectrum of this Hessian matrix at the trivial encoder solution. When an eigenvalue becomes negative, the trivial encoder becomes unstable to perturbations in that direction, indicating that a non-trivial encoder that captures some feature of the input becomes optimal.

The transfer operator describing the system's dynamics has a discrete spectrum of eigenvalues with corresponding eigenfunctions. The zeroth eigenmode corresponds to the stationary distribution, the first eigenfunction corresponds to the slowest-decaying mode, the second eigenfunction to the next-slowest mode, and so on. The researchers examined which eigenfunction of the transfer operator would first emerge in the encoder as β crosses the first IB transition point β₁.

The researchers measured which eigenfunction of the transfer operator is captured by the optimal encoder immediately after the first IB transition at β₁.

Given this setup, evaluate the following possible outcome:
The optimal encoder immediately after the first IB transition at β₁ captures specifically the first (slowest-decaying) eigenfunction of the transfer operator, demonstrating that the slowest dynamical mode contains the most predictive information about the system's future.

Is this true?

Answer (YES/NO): YES